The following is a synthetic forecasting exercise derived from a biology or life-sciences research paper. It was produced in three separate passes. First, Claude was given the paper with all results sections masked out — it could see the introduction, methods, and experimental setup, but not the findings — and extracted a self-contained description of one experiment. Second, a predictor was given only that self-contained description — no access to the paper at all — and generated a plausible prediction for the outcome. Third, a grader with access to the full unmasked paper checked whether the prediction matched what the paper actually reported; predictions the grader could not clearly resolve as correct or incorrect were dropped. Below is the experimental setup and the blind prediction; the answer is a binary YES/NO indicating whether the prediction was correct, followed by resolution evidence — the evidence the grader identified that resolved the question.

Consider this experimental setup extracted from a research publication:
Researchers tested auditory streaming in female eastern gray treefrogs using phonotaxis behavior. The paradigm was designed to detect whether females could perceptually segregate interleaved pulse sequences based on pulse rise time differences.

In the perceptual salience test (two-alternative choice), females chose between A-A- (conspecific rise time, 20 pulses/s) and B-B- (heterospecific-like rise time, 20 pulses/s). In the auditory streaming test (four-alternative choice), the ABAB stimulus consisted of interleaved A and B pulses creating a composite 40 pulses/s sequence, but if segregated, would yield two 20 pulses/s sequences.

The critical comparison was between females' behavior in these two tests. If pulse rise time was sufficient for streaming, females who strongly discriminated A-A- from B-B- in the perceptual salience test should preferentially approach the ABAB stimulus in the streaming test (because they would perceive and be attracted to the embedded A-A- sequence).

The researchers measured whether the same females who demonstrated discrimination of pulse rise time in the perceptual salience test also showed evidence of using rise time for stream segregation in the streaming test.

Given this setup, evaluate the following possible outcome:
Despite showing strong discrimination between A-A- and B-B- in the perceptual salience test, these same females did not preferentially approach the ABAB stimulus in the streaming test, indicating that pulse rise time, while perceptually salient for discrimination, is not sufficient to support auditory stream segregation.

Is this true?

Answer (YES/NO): YES